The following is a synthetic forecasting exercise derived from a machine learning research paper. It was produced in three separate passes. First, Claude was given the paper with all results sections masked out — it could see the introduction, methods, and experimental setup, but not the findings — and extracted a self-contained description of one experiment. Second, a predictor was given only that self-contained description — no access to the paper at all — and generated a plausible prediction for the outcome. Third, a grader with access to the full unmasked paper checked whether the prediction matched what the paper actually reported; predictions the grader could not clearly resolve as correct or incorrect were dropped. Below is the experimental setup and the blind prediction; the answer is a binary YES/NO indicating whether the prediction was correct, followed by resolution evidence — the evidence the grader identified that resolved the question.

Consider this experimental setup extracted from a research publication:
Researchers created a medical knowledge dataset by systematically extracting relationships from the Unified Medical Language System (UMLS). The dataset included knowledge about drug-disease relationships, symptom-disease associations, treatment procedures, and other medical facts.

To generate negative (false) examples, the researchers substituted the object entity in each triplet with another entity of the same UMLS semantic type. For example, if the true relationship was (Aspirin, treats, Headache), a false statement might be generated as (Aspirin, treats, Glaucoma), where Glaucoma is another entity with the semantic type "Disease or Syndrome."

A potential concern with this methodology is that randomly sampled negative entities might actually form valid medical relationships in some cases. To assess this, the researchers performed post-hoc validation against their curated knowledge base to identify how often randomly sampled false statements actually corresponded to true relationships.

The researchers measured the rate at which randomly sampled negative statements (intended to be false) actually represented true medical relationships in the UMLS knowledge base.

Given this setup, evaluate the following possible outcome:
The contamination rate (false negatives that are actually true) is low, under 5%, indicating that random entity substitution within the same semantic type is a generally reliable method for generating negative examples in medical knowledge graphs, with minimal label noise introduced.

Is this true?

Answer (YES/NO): YES